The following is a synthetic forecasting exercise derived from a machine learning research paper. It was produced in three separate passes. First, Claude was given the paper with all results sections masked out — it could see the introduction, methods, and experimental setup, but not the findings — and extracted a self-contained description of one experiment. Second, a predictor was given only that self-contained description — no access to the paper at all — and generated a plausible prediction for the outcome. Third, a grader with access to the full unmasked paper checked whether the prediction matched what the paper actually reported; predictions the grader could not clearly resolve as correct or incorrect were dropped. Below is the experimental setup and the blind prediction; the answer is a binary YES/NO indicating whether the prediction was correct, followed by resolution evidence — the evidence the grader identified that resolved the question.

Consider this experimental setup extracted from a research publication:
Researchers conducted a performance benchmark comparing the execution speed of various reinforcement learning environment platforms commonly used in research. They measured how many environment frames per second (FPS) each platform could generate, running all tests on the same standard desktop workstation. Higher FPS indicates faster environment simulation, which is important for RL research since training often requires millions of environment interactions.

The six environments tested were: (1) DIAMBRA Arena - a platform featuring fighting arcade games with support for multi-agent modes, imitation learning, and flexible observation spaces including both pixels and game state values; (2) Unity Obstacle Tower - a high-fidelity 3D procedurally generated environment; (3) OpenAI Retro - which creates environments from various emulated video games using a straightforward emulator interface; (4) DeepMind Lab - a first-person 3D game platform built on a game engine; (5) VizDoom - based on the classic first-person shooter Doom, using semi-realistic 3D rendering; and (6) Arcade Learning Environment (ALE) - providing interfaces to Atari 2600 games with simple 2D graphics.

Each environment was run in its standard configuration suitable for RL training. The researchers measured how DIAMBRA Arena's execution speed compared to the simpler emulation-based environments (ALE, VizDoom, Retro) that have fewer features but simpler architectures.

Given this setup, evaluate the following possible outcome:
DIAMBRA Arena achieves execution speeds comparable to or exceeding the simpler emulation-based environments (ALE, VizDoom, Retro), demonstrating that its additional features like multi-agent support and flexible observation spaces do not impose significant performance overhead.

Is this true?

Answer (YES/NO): NO